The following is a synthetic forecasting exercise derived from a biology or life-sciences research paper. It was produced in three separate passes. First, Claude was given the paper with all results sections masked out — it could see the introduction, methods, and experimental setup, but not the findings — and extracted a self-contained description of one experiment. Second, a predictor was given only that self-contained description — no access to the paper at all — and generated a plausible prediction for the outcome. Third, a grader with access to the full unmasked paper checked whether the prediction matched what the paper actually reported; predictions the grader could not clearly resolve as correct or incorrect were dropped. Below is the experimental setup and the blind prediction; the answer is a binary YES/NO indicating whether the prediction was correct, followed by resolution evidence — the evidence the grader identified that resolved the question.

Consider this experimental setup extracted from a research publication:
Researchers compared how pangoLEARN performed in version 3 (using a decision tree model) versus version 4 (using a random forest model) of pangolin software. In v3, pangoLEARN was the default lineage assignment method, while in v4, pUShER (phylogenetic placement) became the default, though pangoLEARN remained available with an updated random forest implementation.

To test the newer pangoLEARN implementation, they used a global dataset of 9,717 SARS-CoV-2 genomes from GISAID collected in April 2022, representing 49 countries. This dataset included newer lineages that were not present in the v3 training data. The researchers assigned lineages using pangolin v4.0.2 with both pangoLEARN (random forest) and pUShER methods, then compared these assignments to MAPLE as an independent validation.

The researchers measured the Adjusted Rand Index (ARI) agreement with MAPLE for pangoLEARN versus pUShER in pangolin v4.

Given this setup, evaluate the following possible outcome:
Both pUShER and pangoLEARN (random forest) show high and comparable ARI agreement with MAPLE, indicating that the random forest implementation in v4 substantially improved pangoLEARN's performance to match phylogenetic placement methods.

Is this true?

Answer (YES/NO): YES